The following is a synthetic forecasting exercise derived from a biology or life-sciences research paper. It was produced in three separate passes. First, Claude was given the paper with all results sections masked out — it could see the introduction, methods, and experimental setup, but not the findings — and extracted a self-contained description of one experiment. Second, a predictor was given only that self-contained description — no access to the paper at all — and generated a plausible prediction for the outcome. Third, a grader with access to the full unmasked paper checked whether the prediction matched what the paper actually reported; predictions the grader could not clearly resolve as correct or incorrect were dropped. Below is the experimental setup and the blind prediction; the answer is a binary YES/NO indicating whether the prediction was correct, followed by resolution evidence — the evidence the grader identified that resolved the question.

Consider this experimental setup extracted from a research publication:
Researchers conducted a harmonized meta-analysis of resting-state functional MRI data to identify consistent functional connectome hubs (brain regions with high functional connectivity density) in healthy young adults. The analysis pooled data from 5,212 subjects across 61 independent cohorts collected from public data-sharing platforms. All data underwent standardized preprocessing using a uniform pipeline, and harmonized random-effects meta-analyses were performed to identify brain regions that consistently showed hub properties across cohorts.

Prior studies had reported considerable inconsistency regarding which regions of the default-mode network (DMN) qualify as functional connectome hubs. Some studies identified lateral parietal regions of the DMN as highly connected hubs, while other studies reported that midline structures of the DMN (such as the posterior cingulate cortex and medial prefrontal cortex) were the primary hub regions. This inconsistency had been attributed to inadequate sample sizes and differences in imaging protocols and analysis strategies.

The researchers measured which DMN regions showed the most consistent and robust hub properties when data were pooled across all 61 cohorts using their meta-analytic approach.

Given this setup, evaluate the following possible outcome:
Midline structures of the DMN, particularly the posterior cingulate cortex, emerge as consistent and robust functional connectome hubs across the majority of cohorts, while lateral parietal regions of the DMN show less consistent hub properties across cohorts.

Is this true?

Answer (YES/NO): NO